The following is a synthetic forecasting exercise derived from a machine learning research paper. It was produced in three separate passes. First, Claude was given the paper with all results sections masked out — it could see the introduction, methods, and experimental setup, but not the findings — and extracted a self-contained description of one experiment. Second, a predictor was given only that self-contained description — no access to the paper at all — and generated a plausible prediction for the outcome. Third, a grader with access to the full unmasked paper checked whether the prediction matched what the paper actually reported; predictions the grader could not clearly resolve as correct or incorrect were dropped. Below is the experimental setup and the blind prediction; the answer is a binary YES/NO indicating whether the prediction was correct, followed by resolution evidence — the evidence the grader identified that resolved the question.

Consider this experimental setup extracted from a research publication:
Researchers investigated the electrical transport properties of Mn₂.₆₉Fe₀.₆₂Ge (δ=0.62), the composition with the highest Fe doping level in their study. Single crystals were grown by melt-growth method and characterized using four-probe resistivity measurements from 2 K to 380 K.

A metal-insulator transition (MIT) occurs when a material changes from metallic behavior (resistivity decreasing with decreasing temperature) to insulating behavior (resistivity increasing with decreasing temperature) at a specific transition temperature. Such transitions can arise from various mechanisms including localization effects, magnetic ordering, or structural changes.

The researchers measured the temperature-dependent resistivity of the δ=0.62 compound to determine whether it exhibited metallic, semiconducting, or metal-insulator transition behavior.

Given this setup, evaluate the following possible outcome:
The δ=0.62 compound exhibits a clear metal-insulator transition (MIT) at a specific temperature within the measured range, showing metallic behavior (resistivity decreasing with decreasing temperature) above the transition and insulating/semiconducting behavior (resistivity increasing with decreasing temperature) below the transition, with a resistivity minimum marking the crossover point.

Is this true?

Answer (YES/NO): NO